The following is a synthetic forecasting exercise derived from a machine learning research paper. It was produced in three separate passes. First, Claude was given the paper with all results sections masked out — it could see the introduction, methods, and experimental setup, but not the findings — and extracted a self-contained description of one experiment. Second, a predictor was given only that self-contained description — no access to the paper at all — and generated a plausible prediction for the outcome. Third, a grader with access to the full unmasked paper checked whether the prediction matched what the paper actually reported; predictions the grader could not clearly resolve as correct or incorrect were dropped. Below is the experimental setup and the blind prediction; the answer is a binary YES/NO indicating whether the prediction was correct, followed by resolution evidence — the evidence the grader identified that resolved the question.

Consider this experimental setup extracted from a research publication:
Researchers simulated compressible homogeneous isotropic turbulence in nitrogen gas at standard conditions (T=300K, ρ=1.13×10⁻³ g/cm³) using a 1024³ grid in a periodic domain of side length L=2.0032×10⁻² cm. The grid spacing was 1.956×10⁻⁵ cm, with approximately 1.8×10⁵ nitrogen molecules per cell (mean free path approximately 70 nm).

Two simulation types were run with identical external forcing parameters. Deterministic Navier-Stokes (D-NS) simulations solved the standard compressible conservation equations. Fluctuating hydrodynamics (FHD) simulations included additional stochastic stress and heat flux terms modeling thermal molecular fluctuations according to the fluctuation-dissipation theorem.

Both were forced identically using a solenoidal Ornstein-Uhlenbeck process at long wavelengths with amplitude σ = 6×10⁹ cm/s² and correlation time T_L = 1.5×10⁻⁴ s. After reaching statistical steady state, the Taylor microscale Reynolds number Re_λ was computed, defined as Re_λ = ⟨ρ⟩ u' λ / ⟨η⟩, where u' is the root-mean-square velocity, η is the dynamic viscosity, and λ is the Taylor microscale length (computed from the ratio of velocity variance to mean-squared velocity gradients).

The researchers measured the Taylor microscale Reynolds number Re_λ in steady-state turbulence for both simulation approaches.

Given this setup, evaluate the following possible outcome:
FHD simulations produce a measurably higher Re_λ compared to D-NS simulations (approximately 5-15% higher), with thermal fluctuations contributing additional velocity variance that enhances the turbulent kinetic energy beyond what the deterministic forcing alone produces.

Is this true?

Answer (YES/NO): NO